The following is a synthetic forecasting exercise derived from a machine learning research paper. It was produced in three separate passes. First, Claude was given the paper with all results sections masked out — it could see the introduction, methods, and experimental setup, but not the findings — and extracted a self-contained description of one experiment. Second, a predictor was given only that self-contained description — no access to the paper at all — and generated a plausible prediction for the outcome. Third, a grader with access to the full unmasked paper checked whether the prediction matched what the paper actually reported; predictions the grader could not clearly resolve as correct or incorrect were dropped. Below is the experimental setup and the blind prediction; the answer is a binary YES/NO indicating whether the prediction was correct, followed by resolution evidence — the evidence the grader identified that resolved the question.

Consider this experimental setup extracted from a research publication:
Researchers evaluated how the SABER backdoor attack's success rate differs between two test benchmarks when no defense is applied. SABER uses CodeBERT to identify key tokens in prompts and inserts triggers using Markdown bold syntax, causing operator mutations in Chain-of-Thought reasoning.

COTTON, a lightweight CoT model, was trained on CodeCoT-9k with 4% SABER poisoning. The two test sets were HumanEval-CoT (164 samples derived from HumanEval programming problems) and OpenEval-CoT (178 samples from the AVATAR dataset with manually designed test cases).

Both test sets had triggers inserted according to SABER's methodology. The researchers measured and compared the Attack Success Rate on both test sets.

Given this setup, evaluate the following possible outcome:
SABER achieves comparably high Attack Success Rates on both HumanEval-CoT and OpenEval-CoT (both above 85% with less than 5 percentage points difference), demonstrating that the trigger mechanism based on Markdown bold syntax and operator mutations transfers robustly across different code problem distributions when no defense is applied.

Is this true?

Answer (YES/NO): NO